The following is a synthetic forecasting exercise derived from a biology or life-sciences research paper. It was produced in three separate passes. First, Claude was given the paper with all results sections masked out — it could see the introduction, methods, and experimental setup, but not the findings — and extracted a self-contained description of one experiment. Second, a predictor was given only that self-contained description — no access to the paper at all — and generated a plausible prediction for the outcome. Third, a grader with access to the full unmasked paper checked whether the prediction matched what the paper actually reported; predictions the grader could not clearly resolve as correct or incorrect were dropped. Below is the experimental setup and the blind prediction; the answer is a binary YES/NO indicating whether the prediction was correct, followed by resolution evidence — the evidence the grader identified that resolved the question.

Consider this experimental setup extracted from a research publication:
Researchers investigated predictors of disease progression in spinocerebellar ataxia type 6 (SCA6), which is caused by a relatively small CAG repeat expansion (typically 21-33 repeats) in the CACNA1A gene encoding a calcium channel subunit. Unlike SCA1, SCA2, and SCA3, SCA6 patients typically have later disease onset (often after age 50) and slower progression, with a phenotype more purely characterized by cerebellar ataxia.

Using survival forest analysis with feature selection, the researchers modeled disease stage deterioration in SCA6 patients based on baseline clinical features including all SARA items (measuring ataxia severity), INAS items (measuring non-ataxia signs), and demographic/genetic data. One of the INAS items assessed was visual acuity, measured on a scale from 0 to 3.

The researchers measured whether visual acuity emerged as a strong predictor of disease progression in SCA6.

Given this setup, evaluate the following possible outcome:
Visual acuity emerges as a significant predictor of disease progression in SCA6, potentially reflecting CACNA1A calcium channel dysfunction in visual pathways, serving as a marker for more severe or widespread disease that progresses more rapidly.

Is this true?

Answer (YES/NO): YES